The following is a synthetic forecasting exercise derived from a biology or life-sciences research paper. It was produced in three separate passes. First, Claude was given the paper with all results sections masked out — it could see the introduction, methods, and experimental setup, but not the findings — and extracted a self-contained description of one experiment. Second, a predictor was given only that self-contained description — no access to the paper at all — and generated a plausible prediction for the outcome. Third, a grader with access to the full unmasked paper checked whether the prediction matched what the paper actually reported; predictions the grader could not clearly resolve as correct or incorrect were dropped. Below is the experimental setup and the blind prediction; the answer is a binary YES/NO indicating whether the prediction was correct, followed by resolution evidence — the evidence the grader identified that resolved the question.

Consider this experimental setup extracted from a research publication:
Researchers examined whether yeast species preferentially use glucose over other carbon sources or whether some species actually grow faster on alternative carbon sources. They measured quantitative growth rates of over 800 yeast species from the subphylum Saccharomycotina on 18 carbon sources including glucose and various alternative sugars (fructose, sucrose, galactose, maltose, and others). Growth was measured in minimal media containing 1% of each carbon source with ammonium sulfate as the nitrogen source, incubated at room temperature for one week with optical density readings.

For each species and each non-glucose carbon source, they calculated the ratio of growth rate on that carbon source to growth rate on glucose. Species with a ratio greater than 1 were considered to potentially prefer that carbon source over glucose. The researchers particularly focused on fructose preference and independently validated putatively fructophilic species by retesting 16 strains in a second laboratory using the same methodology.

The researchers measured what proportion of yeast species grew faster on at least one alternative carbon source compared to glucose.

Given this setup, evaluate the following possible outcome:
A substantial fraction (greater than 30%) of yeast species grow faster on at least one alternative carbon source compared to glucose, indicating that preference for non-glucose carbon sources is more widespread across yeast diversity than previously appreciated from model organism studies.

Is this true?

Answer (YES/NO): YES